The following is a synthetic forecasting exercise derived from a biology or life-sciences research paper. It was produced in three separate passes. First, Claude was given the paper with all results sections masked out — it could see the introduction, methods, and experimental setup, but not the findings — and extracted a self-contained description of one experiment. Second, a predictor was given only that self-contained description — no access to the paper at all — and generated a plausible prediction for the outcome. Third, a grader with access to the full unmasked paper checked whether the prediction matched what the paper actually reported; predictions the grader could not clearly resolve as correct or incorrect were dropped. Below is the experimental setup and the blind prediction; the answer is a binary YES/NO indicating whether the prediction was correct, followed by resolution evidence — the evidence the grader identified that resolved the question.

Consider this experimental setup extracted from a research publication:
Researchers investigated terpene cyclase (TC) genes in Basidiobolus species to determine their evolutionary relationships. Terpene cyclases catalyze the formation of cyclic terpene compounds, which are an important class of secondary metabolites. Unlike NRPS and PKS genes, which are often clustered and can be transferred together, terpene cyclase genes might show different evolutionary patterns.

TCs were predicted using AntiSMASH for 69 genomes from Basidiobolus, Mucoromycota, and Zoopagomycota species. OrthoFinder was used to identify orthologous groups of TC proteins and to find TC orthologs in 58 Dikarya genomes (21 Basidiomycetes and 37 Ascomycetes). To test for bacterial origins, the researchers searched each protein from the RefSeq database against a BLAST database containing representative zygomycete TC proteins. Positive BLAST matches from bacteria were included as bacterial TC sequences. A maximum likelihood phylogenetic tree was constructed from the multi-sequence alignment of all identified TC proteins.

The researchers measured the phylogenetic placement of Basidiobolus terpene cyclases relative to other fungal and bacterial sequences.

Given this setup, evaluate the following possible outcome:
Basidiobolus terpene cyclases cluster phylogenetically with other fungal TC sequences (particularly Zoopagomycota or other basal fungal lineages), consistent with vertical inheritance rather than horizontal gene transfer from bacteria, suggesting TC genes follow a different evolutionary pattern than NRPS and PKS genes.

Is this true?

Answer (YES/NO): NO